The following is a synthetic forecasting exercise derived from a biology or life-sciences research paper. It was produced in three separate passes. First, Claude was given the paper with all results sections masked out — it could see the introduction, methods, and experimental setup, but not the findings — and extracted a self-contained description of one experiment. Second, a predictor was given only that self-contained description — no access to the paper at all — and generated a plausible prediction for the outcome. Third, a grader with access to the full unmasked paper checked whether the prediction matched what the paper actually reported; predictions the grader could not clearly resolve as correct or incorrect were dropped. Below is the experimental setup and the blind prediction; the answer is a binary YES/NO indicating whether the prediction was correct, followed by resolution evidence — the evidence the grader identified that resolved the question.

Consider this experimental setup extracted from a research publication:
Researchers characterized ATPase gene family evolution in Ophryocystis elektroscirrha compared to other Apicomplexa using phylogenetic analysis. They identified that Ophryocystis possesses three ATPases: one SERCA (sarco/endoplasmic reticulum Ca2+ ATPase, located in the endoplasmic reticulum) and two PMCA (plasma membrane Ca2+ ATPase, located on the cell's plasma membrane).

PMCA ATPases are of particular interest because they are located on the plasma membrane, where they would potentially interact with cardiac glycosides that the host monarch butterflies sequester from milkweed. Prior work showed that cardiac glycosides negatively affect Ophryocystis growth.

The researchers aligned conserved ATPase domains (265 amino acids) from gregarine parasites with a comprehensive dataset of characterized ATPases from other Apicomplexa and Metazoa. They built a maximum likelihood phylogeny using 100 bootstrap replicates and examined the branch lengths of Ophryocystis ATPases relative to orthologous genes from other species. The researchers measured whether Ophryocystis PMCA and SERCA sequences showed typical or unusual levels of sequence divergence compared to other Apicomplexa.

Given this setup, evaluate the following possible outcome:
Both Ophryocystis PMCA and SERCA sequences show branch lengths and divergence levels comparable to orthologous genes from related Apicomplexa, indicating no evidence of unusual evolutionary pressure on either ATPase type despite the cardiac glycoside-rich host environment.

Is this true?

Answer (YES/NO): NO